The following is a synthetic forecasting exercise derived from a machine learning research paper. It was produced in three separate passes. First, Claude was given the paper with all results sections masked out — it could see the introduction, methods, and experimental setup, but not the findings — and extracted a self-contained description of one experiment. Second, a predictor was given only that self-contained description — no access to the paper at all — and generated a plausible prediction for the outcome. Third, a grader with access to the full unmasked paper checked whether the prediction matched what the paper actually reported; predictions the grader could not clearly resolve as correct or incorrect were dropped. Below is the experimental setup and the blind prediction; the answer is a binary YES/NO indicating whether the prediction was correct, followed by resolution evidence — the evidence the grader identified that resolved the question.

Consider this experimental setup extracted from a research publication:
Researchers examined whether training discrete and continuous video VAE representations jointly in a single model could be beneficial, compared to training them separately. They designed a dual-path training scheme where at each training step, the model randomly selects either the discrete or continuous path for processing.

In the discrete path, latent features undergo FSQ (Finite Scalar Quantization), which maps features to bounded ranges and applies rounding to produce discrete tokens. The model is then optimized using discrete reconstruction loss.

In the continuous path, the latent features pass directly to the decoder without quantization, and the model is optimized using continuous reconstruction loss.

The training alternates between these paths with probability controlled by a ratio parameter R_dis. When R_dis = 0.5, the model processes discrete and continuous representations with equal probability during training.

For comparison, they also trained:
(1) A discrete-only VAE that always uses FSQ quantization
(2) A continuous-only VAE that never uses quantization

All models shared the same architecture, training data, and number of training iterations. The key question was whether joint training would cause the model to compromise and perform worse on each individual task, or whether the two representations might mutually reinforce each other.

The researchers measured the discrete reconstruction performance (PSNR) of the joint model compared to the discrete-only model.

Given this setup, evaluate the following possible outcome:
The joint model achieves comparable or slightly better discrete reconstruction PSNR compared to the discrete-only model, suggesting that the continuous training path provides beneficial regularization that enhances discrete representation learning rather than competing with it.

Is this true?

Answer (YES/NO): YES